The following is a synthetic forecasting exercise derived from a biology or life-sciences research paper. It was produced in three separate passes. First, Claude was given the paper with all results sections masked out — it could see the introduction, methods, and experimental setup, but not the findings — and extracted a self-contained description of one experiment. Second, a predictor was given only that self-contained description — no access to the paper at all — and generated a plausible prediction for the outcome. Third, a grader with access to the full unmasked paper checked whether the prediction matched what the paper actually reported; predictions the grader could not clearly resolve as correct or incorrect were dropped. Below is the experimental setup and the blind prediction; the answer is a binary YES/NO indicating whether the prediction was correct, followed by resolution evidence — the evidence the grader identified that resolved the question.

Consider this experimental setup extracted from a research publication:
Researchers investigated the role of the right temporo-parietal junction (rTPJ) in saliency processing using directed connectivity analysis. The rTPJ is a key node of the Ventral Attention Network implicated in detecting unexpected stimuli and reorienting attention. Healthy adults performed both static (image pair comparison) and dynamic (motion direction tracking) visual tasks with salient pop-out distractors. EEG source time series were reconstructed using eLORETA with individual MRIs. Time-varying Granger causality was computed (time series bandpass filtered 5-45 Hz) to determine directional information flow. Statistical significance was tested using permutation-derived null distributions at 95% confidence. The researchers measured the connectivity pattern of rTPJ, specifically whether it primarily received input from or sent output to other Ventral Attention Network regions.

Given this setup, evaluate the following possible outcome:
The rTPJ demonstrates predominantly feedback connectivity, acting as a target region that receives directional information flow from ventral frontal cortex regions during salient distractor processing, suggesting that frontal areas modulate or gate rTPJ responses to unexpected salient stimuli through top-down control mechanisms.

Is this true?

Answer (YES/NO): NO